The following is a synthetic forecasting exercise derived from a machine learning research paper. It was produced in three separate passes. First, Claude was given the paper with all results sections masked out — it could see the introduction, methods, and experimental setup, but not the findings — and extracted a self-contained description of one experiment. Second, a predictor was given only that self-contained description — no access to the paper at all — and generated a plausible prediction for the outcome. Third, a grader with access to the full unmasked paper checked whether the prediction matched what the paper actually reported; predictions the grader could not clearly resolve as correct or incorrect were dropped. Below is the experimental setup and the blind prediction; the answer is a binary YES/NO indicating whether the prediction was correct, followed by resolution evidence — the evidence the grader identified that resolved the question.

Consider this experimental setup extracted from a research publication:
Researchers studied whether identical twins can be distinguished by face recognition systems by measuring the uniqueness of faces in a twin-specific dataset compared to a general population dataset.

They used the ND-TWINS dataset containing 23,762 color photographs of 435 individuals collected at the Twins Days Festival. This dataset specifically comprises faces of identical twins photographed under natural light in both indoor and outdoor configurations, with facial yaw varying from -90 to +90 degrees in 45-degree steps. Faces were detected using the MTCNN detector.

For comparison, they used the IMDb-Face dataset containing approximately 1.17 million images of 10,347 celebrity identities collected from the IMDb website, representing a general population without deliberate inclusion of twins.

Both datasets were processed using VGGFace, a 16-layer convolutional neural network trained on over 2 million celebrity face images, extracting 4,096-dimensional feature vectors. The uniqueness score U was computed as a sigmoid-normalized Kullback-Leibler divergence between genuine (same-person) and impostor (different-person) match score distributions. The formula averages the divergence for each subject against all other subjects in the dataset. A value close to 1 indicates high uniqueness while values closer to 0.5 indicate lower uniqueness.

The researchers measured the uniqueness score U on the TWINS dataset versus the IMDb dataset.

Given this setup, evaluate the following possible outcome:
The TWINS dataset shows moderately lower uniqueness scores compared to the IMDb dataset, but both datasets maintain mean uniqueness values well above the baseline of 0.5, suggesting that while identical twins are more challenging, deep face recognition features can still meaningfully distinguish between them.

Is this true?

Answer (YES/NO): NO